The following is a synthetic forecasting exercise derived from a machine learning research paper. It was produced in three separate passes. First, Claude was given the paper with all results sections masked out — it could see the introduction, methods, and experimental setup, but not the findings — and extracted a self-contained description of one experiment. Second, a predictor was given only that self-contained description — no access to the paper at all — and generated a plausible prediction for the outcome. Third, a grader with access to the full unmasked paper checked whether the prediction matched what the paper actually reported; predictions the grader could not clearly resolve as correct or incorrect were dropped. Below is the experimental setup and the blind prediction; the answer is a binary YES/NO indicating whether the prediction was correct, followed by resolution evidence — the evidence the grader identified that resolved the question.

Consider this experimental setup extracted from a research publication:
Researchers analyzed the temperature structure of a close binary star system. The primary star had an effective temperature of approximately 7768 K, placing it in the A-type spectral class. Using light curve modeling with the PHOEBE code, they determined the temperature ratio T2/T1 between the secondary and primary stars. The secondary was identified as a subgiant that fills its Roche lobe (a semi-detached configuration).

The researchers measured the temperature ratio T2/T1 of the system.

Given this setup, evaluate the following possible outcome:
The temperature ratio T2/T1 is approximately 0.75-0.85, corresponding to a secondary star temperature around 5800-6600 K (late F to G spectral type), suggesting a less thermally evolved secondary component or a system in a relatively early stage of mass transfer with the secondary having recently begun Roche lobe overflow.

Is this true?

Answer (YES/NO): NO